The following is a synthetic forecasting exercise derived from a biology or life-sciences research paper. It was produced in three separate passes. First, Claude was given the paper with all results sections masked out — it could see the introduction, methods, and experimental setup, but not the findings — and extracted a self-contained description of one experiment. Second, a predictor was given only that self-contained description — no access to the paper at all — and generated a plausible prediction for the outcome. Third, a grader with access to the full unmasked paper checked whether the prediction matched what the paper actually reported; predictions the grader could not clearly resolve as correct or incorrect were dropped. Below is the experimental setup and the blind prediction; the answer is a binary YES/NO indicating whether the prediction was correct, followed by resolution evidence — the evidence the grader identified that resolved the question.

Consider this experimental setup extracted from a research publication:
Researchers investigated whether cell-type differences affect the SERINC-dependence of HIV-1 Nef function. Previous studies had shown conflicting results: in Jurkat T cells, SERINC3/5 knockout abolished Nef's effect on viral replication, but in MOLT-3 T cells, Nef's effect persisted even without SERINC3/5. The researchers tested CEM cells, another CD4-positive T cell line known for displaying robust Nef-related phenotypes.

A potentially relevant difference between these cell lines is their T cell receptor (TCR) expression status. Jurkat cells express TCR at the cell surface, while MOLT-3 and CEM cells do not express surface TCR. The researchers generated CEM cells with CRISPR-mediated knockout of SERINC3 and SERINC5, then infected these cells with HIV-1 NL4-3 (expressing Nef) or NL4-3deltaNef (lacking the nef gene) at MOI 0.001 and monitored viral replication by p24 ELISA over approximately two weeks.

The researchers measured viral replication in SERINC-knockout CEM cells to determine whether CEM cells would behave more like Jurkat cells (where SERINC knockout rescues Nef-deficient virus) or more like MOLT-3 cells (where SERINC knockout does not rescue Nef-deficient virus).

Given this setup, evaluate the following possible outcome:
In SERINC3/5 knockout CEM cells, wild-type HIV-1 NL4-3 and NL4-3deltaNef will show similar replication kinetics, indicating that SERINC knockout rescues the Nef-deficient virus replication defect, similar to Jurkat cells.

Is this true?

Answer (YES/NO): NO